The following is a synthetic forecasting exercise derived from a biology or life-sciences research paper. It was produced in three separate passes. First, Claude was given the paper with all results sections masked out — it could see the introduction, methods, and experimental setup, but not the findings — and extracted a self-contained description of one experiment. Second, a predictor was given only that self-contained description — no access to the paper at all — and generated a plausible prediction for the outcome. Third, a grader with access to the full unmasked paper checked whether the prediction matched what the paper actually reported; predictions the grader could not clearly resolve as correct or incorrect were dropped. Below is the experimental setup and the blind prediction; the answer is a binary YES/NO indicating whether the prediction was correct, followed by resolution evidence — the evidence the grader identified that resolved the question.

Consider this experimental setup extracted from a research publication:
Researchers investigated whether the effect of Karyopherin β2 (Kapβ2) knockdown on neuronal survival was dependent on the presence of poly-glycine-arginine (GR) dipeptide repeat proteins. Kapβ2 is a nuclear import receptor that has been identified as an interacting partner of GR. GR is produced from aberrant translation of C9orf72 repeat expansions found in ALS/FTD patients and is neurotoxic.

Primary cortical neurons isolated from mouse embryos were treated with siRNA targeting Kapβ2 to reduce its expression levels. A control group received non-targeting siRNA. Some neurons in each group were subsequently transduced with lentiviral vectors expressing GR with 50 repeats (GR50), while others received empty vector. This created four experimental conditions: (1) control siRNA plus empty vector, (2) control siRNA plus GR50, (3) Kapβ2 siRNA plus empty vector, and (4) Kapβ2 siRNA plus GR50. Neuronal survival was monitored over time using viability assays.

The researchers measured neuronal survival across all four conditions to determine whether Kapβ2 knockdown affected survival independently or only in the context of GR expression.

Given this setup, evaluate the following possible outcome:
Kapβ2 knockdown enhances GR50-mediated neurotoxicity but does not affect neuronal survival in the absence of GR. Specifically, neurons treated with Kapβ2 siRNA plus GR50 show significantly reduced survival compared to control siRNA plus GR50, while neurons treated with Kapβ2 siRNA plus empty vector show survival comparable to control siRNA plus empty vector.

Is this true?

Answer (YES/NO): YES